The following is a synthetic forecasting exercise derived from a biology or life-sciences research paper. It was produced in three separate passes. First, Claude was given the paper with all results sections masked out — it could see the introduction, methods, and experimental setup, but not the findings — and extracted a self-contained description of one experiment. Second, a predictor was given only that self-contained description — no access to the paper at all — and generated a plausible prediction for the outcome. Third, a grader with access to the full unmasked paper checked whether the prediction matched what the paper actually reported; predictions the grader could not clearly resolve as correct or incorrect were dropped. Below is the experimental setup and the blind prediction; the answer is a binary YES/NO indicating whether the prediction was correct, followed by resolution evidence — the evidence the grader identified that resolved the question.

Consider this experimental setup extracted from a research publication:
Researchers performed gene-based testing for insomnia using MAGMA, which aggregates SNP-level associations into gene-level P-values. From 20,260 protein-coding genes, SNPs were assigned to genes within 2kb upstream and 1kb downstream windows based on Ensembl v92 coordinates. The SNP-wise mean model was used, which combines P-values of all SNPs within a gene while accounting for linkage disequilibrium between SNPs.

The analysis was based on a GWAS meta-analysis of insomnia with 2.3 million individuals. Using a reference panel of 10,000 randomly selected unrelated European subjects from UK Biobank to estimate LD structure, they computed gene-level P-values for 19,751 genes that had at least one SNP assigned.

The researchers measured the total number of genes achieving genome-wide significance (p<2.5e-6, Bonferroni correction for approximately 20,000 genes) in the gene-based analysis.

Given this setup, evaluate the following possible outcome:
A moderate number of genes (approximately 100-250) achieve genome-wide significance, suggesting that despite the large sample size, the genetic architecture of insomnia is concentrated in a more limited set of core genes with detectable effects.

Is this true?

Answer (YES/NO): NO